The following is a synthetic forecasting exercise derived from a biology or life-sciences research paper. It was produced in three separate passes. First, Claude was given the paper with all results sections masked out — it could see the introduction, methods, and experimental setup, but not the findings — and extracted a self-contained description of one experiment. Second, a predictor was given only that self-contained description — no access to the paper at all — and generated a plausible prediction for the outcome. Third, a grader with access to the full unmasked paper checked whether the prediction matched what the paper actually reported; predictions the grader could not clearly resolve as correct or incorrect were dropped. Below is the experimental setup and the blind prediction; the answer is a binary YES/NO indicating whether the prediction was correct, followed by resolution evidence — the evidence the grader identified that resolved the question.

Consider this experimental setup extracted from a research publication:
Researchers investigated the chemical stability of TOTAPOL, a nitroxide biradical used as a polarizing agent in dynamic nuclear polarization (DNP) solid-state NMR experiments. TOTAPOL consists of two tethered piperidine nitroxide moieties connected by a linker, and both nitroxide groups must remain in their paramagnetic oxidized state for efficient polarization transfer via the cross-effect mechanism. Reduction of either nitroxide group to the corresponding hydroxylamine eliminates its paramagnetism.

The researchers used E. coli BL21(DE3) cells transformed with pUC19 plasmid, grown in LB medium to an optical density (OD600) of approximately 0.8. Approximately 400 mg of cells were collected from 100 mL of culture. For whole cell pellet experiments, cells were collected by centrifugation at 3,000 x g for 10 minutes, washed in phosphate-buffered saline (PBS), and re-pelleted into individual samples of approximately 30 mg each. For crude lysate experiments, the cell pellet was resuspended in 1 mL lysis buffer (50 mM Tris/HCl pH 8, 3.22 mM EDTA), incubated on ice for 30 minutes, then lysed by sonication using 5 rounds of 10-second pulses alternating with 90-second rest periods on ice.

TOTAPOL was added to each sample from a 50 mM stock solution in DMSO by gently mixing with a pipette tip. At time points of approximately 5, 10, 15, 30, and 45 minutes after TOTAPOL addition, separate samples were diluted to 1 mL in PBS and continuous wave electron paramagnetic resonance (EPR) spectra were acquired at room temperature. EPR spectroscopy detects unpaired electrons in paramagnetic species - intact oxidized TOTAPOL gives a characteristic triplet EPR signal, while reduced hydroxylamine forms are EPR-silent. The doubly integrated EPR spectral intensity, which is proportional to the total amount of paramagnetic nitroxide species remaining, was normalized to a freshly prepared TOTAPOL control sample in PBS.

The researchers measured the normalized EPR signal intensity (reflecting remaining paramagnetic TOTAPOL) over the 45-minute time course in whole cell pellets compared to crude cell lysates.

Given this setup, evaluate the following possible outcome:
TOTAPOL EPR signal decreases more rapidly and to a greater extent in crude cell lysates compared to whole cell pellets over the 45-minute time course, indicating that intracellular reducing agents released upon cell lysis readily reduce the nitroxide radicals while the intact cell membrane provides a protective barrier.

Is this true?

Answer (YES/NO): NO